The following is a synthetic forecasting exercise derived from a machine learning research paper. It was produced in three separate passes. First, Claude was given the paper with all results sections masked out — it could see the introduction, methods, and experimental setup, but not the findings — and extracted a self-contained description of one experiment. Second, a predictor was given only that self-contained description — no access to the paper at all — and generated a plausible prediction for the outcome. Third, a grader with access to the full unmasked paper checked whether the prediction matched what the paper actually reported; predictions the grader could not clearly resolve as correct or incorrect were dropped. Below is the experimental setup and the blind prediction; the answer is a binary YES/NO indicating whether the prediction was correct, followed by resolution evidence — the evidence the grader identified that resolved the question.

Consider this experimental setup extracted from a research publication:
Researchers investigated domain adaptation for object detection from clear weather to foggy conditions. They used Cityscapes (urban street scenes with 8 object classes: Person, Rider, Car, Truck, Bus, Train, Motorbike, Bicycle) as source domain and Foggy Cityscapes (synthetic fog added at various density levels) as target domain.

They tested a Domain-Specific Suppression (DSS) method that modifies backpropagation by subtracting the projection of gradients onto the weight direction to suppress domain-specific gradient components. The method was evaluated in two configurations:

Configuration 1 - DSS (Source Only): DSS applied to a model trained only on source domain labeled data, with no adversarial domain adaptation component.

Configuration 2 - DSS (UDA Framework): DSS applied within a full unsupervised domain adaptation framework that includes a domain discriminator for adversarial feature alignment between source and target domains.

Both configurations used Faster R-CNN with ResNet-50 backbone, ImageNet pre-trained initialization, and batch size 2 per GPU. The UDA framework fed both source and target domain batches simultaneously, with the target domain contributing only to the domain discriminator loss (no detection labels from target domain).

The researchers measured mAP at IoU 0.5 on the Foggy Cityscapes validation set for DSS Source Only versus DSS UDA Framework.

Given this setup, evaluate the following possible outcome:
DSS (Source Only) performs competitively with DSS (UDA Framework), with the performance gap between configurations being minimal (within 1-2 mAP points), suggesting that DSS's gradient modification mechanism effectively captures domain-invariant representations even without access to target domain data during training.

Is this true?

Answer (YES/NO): YES